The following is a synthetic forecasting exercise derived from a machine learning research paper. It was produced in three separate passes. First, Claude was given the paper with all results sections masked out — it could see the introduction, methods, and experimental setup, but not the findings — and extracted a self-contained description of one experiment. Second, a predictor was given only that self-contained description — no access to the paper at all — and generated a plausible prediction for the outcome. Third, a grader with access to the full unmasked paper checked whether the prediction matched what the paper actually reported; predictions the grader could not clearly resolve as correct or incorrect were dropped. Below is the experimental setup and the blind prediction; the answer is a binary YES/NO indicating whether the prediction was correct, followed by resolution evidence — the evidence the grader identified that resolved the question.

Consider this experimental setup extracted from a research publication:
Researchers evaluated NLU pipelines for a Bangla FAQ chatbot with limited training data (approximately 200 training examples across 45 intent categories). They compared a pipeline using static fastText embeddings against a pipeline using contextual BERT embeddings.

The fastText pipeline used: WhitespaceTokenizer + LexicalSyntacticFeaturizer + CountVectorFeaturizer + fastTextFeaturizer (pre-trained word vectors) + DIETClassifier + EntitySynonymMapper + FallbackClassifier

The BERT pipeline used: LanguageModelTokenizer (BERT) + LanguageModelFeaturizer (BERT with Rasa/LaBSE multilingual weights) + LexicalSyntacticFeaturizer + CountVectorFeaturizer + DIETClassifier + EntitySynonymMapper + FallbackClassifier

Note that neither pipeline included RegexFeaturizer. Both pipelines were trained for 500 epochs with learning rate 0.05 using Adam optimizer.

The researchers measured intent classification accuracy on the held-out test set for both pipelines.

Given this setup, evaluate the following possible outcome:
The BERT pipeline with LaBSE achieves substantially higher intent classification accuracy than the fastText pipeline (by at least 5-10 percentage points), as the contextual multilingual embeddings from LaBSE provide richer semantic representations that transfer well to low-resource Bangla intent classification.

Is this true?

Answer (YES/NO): NO